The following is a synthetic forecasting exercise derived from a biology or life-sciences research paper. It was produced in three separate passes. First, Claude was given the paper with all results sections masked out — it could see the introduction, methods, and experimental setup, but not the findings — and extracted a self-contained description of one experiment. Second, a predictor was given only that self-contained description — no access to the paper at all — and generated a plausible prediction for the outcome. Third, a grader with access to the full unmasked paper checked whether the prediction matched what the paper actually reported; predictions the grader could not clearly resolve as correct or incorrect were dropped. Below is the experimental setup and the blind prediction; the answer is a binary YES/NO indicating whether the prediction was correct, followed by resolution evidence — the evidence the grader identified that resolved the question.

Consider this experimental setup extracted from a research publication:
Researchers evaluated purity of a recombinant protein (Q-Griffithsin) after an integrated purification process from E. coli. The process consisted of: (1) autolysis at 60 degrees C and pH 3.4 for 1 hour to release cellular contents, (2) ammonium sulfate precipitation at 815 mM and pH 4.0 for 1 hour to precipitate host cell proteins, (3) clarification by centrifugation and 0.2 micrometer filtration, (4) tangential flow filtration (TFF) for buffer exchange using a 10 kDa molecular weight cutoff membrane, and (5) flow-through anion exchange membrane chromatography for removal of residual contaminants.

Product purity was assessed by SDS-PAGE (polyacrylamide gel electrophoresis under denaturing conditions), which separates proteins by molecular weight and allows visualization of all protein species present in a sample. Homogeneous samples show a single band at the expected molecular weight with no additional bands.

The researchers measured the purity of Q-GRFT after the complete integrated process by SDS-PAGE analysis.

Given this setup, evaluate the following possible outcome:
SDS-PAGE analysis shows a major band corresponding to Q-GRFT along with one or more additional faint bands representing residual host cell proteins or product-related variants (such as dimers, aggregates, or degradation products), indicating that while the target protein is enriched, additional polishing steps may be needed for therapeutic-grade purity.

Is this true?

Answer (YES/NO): NO